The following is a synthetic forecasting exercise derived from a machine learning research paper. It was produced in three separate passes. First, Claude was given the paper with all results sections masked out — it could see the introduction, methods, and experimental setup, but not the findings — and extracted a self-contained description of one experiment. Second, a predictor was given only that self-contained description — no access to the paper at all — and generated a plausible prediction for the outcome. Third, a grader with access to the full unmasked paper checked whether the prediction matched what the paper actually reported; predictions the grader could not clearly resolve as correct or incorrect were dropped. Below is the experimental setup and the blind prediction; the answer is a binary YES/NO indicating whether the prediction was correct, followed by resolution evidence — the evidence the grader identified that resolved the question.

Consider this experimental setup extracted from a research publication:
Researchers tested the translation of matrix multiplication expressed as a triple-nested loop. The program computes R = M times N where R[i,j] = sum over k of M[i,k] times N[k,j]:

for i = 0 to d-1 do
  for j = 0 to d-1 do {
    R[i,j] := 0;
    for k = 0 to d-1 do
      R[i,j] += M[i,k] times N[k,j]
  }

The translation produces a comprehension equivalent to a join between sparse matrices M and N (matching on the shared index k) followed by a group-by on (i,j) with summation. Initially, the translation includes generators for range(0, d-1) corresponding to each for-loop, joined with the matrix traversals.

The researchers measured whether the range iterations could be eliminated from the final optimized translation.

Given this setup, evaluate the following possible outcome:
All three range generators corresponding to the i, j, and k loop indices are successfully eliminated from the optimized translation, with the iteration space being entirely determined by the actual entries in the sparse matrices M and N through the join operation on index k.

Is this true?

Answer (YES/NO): YES